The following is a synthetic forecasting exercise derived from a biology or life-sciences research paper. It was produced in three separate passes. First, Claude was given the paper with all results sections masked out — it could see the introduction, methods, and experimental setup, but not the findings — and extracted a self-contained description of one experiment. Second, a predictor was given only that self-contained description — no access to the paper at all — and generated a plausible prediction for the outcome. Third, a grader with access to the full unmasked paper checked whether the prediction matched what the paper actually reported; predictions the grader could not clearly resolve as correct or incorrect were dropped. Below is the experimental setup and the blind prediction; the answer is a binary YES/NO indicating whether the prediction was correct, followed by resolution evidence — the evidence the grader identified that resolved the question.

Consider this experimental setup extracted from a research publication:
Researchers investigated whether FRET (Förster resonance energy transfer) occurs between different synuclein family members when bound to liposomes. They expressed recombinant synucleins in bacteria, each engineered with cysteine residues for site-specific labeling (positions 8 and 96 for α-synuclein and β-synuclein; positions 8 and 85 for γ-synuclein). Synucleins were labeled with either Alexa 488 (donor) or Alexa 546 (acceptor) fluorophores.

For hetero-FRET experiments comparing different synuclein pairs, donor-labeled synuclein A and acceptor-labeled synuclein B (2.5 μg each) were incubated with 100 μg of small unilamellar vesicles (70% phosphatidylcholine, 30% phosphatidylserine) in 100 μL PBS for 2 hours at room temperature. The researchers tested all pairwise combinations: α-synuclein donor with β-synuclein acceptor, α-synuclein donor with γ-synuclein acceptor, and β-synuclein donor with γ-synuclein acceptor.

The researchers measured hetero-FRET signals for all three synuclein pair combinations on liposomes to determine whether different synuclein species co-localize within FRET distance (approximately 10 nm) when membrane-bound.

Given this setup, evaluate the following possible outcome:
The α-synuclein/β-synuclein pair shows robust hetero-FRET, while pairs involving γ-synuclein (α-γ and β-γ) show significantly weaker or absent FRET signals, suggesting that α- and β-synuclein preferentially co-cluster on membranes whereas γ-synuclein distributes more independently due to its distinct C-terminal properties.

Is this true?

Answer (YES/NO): NO